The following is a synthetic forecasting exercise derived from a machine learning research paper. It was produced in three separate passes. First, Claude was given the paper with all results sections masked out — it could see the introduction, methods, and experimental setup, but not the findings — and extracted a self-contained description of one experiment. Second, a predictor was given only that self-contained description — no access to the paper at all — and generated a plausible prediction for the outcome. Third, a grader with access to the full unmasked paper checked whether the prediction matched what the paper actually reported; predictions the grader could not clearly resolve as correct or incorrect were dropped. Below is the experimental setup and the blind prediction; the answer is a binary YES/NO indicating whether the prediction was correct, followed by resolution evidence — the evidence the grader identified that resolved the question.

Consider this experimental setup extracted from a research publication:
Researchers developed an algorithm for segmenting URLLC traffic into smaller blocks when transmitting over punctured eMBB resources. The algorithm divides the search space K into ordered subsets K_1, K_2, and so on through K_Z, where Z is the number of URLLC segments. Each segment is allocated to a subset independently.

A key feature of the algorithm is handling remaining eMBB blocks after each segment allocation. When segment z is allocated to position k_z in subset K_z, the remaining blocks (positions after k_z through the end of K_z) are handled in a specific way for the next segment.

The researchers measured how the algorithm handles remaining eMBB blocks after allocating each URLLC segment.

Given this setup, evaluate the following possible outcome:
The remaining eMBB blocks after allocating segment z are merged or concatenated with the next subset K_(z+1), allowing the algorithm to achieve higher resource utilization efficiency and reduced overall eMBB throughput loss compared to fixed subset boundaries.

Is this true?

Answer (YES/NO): YES